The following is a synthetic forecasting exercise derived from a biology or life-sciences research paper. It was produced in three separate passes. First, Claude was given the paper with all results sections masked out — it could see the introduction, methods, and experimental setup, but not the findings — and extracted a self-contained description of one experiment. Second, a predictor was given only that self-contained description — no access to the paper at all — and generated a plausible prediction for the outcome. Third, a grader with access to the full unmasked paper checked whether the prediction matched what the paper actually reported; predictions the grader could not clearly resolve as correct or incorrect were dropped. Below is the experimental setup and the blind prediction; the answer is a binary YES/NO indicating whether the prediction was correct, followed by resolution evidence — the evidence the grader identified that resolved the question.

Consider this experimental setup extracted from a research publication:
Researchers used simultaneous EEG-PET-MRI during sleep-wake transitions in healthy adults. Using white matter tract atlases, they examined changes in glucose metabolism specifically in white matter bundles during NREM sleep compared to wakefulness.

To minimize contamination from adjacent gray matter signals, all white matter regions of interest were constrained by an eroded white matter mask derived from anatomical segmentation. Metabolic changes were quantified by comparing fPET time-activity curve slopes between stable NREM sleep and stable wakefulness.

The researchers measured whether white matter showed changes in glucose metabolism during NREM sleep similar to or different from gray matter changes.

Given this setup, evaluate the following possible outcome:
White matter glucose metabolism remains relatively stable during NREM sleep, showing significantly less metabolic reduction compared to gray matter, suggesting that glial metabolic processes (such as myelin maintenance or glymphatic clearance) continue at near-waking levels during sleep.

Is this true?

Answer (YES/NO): NO